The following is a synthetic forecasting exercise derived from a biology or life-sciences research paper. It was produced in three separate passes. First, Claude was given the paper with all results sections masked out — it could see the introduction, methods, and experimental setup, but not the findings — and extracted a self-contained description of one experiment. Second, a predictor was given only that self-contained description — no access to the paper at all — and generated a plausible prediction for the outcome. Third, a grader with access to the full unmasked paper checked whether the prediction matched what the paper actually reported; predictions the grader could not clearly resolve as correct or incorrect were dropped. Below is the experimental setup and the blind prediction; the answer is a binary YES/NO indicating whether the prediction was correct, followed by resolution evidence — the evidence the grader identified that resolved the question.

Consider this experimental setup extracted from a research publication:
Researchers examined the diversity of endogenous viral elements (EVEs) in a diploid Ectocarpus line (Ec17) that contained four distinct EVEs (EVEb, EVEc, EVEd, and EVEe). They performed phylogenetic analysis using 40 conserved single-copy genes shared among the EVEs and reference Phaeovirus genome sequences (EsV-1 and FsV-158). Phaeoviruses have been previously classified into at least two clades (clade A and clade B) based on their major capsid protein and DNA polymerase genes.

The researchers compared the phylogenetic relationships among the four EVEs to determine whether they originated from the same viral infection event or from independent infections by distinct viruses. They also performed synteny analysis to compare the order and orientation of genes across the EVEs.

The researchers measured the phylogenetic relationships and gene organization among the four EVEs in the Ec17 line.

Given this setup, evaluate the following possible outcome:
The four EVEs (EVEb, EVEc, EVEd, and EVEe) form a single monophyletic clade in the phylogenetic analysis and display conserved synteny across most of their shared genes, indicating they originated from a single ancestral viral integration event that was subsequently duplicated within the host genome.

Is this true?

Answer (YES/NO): NO